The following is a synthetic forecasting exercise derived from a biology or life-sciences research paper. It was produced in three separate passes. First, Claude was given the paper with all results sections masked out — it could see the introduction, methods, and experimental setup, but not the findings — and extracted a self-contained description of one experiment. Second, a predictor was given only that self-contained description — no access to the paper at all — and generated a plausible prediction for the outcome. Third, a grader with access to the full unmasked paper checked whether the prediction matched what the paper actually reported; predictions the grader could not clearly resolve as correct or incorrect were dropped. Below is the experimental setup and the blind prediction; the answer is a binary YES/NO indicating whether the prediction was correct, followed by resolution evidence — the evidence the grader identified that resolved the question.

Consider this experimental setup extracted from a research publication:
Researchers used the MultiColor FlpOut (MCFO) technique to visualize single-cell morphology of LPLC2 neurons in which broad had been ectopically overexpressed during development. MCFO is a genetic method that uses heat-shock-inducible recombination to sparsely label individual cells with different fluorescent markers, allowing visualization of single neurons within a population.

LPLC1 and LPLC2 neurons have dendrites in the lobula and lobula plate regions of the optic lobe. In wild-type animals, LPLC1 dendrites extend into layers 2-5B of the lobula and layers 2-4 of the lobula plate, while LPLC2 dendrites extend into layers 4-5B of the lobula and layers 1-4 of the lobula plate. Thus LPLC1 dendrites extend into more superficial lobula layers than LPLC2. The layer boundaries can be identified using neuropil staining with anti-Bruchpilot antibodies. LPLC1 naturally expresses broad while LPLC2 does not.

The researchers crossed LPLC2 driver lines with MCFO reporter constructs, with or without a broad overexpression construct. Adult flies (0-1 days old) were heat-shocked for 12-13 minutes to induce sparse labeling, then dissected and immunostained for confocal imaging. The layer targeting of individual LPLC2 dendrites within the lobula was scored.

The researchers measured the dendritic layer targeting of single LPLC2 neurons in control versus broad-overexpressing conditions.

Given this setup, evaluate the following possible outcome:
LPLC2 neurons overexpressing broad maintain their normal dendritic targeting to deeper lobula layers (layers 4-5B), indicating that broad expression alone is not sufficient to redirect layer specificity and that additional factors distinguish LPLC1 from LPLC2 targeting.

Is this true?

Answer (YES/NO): NO